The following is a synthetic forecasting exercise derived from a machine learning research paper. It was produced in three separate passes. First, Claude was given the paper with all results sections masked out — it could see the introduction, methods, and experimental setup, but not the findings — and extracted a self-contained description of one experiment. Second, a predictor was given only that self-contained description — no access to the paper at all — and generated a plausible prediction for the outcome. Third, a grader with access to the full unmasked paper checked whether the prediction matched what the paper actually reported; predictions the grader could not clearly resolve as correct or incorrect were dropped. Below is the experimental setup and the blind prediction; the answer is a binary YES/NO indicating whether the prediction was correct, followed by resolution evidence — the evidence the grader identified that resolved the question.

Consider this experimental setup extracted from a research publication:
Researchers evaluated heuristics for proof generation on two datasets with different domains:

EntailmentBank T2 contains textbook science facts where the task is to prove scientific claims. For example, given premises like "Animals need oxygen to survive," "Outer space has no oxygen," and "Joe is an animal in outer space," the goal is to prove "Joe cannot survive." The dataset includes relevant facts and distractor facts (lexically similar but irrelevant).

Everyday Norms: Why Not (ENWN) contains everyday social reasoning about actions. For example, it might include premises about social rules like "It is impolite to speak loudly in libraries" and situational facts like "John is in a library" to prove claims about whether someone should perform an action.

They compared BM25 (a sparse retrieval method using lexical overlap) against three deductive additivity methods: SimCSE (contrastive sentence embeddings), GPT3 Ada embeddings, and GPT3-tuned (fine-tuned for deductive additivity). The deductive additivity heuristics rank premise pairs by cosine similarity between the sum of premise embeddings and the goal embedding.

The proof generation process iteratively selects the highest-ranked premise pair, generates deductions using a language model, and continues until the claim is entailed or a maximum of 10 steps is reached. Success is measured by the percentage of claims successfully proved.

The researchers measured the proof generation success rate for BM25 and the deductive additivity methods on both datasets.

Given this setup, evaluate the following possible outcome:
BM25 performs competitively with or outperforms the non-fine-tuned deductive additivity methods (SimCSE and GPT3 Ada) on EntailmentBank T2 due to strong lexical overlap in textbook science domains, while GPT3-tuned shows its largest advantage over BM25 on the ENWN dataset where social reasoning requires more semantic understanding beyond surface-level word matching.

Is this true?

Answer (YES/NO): NO